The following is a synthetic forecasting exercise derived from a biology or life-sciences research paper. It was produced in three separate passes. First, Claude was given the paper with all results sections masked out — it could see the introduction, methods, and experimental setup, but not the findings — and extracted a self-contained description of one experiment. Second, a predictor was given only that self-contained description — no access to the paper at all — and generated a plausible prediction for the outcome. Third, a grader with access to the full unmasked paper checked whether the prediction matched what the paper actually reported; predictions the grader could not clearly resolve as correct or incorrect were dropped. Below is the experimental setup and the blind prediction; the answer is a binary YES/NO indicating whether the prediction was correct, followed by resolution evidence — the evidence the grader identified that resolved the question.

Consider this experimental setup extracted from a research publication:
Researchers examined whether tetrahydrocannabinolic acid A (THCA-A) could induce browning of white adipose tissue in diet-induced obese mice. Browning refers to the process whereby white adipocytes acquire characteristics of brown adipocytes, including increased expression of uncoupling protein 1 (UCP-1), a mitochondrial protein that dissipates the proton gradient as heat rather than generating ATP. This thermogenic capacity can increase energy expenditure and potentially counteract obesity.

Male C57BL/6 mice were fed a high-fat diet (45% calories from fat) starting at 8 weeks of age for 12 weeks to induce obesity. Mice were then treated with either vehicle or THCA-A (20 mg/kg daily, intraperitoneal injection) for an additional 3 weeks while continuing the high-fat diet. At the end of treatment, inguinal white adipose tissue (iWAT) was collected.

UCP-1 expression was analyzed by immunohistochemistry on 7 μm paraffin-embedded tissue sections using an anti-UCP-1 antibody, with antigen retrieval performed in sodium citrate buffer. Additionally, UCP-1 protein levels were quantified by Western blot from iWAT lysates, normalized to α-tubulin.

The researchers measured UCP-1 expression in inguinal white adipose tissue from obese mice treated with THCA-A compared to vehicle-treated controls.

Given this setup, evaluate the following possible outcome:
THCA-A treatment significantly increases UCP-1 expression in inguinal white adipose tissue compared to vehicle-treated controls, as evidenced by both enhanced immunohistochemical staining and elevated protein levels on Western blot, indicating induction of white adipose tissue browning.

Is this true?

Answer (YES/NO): YES